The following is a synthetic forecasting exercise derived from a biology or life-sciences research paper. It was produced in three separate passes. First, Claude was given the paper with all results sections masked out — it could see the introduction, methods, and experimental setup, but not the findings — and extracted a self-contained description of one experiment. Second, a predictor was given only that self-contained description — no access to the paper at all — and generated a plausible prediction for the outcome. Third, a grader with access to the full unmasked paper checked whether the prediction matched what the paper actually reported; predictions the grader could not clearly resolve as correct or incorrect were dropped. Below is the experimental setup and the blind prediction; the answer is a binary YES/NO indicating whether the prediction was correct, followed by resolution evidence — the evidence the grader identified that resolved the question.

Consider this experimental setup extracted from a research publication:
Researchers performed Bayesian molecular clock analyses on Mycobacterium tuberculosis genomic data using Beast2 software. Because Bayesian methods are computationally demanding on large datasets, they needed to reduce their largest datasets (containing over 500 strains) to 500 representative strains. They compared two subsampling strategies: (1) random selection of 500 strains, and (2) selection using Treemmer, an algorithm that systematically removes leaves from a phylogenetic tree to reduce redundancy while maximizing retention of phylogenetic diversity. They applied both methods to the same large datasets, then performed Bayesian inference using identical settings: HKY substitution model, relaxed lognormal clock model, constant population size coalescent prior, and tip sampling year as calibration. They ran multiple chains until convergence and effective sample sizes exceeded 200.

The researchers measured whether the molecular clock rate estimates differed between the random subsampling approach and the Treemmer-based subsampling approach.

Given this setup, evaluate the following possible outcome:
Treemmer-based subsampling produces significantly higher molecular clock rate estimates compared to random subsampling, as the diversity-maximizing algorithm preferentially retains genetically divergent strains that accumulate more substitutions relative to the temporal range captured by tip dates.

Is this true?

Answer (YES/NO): NO